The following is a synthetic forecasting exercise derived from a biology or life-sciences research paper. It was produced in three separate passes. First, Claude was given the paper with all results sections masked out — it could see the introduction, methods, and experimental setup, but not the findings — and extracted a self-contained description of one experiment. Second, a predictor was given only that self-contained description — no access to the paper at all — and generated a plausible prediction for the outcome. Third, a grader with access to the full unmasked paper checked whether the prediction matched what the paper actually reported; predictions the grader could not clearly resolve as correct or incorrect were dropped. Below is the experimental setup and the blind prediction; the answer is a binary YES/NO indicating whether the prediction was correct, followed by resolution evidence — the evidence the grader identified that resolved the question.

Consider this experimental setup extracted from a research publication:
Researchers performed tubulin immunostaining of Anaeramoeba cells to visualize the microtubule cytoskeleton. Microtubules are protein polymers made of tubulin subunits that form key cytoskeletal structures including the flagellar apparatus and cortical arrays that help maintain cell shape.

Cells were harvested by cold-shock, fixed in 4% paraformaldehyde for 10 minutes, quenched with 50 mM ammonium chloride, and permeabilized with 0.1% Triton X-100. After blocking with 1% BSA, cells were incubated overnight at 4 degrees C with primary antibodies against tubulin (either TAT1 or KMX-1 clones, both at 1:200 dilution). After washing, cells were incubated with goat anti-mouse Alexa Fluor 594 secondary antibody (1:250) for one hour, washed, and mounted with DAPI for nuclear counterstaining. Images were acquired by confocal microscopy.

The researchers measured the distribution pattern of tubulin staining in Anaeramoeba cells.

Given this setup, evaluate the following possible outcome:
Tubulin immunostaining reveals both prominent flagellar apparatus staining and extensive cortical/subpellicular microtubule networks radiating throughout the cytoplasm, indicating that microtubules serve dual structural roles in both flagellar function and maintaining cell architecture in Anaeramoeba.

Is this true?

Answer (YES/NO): NO